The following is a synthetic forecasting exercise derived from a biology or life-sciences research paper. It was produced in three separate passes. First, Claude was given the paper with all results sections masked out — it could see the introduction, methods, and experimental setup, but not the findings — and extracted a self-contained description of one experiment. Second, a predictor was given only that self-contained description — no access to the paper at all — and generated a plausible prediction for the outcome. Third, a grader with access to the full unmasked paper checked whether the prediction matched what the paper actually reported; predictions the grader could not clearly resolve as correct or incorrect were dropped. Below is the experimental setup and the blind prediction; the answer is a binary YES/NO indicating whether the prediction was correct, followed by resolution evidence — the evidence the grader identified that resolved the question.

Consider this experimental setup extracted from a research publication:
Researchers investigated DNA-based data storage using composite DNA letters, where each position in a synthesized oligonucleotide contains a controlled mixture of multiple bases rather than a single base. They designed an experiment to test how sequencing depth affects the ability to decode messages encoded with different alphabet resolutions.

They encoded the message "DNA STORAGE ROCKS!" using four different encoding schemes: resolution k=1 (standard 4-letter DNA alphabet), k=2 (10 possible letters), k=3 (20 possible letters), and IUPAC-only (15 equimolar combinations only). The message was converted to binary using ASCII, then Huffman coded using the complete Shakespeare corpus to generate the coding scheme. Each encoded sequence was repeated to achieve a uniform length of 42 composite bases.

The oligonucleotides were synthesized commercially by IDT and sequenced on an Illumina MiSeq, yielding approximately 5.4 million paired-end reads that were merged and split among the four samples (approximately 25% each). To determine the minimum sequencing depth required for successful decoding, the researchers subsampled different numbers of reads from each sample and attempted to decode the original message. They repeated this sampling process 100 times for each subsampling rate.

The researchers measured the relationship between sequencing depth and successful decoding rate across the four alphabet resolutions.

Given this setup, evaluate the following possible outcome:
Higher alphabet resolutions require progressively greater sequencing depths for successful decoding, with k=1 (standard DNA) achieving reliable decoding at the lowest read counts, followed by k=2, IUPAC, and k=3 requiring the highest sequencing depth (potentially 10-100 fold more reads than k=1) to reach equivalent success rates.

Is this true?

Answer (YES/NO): NO